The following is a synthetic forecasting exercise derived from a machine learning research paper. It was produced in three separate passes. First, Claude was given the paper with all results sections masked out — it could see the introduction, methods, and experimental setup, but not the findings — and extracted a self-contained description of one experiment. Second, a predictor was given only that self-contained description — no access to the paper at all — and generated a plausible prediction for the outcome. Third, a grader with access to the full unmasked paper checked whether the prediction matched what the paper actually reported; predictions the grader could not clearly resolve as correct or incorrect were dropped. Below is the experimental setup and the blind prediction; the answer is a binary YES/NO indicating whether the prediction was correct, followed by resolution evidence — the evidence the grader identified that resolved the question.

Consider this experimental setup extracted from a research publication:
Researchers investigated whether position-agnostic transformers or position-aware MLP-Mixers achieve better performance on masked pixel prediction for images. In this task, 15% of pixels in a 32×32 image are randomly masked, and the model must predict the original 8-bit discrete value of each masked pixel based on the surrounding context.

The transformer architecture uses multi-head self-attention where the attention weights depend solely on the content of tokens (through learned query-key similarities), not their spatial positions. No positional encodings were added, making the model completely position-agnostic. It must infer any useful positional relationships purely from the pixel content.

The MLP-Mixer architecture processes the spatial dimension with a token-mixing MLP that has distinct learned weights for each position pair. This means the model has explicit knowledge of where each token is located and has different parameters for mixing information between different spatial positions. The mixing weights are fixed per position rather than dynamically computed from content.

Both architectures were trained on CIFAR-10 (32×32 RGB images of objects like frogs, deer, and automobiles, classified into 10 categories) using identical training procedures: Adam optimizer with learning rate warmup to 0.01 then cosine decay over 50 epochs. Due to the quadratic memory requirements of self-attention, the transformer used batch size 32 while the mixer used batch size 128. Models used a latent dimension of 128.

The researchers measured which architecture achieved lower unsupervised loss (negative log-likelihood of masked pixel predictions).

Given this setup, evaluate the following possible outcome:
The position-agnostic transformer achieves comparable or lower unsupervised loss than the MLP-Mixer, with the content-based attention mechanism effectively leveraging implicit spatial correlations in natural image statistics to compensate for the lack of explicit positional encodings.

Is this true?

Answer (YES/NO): NO